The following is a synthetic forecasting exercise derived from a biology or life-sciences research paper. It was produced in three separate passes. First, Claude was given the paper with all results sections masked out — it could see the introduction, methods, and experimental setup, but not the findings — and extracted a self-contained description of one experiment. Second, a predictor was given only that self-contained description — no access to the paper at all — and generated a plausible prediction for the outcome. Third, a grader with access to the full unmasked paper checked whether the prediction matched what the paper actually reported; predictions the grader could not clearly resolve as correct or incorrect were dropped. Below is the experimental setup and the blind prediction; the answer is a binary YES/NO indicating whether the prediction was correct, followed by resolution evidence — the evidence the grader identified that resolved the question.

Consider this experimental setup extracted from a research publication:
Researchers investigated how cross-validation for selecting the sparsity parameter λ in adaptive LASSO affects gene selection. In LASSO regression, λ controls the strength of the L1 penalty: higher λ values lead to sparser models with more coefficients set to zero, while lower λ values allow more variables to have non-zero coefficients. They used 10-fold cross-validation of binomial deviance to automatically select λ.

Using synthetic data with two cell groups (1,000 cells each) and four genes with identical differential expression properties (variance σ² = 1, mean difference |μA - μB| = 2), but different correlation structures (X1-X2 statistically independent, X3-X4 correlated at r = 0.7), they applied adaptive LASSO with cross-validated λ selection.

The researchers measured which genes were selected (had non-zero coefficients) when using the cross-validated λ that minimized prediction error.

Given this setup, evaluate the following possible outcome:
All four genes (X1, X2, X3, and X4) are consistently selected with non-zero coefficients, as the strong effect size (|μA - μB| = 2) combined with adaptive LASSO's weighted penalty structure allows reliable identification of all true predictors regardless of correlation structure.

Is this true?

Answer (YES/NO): NO